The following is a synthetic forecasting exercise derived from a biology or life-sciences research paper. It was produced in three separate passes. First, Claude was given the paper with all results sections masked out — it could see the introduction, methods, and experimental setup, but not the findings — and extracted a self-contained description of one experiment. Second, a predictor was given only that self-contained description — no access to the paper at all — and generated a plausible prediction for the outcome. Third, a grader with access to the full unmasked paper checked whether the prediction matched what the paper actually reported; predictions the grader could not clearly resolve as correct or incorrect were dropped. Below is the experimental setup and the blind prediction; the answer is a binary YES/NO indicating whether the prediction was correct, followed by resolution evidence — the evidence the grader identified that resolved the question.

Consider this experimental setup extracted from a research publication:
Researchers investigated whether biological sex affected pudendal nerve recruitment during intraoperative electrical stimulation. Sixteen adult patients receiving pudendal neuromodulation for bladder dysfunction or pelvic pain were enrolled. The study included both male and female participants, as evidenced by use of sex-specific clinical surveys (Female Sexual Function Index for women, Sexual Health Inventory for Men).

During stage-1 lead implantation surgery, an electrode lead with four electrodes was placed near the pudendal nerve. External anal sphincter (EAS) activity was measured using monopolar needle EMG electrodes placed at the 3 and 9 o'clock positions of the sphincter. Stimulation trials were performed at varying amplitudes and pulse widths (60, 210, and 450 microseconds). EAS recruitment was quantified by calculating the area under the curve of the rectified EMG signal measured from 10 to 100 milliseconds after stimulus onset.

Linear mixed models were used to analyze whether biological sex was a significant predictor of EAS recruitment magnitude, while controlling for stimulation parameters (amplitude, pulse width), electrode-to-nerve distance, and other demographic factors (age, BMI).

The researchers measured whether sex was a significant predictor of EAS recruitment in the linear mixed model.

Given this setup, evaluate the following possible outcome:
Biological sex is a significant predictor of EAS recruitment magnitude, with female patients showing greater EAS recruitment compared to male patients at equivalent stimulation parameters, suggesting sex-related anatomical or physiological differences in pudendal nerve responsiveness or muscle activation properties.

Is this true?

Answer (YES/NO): NO